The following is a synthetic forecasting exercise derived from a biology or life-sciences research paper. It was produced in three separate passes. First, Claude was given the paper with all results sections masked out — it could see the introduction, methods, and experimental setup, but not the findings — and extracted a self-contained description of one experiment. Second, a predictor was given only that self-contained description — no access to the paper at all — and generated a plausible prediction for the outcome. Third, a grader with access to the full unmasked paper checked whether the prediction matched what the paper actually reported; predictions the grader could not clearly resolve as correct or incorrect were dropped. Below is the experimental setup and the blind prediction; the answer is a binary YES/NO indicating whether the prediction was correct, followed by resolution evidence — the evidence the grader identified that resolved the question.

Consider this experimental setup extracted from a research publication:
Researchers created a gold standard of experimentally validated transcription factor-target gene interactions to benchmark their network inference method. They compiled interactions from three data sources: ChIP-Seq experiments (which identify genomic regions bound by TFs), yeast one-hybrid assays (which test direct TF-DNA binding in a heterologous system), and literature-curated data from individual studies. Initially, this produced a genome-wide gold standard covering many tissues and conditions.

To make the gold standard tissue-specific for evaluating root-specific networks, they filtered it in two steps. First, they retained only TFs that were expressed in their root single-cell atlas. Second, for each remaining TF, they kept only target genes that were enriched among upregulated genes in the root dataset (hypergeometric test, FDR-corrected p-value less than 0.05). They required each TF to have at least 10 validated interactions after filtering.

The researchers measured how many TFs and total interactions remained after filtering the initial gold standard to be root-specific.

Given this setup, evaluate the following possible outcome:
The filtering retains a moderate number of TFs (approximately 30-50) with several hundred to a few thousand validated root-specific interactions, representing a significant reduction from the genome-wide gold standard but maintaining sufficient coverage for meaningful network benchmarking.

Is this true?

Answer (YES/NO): NO